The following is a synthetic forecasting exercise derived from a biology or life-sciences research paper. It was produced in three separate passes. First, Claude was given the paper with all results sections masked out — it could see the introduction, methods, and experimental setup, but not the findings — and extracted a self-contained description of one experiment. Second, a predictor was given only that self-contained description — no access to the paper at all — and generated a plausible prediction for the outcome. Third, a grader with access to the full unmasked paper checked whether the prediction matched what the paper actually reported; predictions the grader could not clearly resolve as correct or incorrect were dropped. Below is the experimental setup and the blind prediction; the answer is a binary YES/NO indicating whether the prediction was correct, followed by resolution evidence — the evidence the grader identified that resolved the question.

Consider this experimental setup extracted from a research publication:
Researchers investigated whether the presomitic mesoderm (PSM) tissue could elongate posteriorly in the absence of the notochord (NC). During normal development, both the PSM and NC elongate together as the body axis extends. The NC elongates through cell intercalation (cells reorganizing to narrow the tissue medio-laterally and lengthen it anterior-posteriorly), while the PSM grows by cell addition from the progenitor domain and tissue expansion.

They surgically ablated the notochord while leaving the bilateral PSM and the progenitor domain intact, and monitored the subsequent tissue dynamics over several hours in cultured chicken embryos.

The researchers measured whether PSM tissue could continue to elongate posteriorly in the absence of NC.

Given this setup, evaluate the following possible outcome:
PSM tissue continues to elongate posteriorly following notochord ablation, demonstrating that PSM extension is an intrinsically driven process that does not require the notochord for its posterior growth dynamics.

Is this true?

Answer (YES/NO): YES